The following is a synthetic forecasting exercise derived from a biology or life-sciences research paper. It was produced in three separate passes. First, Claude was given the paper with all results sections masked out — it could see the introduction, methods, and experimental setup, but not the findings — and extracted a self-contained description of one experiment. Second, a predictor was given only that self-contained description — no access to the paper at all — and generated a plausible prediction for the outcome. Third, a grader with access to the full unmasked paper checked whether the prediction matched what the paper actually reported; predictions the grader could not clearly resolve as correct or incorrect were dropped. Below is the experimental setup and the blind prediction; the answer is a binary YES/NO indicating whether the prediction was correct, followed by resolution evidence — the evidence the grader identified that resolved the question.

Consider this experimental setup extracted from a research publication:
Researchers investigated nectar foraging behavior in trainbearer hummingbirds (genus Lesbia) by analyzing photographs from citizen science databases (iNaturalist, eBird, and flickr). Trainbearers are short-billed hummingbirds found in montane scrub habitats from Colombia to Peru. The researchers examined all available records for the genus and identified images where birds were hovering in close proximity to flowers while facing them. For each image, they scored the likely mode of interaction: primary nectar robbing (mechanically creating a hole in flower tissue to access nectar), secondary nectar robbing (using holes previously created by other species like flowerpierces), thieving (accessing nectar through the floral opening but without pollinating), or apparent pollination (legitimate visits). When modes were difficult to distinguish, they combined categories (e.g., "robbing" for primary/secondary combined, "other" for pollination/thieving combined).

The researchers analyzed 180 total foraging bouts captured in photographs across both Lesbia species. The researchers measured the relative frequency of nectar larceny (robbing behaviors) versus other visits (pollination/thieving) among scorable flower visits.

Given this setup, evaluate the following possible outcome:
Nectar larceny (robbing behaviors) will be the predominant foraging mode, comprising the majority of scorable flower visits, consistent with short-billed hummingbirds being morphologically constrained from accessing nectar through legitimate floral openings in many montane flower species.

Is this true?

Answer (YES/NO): NO